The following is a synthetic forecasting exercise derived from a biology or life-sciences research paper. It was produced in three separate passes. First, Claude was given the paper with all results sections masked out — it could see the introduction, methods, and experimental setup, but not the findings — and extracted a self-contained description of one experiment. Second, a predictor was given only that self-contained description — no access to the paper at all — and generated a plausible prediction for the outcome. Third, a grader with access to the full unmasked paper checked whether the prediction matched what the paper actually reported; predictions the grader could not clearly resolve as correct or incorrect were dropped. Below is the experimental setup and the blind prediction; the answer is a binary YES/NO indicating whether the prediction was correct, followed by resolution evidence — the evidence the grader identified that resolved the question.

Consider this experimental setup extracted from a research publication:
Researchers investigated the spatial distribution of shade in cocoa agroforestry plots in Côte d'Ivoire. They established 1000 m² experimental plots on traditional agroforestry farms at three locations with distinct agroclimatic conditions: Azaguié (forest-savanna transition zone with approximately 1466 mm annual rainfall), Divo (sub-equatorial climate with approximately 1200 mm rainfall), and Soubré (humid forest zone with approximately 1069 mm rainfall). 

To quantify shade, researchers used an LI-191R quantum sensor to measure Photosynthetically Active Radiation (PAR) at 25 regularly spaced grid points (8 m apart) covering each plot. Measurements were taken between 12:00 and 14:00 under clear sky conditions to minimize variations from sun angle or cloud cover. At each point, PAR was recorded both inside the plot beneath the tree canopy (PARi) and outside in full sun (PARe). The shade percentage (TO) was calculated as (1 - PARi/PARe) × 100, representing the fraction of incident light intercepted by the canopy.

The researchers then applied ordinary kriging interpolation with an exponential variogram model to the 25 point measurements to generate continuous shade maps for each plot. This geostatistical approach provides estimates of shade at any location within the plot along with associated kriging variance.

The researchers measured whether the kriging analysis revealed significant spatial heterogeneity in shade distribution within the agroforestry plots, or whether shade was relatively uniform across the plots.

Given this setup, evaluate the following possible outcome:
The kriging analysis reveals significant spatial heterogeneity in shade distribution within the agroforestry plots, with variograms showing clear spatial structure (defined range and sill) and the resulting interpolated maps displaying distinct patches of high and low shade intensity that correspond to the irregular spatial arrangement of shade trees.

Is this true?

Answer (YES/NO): YES